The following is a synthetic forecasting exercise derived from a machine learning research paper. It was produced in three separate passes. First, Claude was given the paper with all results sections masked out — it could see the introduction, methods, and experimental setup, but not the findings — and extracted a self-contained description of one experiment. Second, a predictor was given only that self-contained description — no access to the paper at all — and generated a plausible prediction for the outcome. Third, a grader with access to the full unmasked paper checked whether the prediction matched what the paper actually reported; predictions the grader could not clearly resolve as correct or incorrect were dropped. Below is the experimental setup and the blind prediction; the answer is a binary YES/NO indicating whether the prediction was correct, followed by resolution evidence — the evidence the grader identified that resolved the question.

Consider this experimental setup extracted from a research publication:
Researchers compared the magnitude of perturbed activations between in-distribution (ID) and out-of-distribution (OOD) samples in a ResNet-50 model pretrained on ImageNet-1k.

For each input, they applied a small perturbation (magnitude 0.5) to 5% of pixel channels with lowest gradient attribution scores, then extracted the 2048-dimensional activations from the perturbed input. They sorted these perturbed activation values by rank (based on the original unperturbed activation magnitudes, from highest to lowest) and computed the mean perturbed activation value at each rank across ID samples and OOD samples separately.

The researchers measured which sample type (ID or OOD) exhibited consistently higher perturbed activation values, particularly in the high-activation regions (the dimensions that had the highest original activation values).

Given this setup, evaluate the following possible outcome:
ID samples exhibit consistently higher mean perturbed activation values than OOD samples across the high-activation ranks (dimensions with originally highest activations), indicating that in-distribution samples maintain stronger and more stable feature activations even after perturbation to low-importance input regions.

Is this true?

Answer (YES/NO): YES